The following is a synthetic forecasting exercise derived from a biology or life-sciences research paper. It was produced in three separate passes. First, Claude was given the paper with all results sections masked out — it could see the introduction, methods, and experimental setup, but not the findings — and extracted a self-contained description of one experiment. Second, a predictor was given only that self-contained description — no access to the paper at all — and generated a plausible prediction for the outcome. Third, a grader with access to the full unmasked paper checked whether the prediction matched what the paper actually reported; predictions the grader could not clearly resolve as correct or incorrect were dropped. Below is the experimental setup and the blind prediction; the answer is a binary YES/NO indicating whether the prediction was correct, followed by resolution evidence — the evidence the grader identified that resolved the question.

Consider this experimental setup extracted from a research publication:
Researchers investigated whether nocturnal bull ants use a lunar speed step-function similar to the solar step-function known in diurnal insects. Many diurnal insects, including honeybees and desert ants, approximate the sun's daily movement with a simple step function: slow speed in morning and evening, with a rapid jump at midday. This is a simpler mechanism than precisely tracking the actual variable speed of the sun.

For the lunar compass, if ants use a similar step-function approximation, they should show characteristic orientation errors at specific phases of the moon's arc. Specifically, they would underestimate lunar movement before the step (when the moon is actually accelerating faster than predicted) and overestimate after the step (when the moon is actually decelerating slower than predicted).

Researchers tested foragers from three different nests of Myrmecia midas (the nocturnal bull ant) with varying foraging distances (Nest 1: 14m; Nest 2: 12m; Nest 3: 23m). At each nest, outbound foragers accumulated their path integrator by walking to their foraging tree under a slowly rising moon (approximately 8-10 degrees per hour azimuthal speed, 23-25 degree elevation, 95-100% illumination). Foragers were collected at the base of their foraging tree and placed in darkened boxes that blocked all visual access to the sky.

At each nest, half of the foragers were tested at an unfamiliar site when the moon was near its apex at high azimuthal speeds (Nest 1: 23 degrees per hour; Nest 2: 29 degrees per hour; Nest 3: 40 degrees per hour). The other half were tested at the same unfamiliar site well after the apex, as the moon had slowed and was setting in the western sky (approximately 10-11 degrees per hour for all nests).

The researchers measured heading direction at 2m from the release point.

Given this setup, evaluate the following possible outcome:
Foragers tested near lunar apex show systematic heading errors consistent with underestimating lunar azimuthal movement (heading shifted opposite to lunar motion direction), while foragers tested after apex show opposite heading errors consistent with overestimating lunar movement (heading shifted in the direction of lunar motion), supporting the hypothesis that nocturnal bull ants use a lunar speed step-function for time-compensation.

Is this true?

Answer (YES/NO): NO